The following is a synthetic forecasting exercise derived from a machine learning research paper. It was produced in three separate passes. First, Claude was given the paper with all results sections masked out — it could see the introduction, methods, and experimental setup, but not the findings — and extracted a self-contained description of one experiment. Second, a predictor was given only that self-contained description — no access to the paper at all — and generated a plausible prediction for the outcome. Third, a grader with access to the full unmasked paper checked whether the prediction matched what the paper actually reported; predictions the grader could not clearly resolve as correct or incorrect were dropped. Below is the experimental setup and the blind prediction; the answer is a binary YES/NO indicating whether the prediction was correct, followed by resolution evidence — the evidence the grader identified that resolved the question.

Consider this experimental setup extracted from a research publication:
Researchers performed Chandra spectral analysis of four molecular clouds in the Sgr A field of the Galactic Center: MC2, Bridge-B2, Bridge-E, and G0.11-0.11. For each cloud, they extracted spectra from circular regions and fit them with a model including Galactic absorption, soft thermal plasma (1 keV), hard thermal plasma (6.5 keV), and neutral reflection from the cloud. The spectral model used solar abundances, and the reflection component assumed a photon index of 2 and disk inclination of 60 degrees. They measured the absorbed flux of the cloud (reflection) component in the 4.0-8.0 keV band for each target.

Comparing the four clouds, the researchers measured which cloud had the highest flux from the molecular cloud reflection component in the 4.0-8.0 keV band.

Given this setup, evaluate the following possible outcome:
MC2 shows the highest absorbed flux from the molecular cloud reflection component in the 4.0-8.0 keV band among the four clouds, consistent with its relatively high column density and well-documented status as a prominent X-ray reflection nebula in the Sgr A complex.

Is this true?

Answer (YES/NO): NO